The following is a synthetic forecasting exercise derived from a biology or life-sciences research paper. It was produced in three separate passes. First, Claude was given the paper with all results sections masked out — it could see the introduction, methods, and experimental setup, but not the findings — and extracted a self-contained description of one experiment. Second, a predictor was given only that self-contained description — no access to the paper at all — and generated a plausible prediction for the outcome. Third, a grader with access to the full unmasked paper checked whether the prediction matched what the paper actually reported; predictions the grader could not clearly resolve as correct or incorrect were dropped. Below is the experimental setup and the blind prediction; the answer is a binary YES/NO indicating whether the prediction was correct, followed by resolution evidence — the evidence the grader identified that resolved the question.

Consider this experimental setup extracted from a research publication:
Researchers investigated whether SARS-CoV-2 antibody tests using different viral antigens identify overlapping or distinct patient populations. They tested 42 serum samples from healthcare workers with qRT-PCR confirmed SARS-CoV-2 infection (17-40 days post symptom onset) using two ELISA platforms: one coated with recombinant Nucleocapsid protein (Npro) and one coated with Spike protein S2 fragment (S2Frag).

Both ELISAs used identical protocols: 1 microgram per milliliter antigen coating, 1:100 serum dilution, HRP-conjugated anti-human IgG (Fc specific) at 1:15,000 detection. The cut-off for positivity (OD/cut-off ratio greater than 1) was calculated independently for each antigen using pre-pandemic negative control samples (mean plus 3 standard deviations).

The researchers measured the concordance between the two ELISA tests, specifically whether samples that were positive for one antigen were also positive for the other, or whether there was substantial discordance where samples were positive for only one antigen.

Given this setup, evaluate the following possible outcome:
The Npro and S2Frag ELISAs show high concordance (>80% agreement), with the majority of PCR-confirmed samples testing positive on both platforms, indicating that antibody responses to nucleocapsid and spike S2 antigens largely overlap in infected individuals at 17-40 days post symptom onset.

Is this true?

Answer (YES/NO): YES